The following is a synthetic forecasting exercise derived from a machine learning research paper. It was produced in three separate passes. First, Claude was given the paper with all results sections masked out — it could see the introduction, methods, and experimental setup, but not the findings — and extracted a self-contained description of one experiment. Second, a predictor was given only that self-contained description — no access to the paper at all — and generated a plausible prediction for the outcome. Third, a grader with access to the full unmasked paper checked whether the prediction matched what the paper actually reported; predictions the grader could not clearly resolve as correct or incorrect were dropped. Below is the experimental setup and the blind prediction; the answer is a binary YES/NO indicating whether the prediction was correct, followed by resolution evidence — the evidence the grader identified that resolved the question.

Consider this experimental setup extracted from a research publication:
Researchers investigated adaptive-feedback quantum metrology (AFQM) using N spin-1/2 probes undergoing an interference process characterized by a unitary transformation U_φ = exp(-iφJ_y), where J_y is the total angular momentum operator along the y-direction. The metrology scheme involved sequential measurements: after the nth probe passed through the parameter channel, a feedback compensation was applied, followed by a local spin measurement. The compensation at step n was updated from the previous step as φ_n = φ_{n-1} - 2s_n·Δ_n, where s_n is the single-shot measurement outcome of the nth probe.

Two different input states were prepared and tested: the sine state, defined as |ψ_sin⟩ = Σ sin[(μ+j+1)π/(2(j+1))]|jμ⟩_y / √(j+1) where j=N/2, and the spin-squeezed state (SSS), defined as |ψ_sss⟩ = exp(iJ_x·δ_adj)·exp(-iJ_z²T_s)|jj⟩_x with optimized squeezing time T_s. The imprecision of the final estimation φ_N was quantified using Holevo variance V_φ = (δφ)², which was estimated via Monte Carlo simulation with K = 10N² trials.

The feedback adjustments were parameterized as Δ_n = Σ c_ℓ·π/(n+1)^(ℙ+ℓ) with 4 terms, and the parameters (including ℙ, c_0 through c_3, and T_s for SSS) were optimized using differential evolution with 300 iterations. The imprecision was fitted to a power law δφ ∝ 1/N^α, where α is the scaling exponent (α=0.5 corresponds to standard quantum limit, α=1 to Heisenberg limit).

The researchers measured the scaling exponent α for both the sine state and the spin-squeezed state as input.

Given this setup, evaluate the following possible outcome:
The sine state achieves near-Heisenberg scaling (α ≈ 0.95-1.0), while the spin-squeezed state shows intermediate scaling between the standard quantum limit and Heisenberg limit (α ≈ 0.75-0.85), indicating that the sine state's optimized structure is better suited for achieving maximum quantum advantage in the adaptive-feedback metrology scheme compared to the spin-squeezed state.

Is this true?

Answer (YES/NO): NO